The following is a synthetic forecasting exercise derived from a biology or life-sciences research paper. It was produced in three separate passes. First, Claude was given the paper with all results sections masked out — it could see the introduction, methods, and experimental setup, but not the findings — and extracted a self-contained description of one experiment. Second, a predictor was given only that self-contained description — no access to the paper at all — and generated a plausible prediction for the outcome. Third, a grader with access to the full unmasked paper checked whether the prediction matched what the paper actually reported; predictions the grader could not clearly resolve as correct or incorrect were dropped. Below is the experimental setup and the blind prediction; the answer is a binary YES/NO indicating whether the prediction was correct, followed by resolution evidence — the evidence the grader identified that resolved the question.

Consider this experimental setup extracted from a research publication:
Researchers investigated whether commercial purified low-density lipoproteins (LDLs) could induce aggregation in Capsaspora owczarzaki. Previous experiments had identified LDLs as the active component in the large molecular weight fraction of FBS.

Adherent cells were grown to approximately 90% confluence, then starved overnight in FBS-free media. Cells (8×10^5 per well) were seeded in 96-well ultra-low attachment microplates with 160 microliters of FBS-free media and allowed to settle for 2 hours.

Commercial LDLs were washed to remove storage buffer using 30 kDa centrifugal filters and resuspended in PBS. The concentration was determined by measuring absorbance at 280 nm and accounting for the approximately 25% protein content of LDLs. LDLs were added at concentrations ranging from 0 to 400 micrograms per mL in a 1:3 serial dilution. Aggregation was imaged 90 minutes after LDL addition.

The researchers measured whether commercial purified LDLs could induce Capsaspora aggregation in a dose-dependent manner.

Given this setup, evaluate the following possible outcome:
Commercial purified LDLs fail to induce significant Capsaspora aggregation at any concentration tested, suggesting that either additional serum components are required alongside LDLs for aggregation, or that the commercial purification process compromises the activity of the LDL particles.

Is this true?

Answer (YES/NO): NO